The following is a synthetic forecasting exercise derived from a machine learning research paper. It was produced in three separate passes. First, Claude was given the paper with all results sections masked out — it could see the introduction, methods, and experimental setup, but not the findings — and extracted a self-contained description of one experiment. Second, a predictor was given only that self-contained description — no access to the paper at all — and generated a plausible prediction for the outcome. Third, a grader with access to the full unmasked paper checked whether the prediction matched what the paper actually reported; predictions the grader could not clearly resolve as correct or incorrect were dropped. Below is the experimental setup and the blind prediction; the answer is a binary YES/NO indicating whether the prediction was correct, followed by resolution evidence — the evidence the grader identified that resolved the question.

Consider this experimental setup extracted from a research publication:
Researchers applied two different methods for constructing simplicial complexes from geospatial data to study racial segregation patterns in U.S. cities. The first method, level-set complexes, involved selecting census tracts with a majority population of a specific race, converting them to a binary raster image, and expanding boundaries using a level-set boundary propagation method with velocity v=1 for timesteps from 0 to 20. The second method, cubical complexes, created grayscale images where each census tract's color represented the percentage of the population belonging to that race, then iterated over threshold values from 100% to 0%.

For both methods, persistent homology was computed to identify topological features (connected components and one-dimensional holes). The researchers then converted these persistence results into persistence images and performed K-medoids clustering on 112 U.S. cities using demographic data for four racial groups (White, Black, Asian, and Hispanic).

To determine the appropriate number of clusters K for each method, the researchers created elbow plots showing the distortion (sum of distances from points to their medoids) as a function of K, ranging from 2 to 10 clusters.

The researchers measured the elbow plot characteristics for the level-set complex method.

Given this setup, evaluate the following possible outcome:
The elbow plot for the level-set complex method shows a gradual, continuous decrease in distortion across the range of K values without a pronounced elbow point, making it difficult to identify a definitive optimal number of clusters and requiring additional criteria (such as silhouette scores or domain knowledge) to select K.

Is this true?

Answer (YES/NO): NO